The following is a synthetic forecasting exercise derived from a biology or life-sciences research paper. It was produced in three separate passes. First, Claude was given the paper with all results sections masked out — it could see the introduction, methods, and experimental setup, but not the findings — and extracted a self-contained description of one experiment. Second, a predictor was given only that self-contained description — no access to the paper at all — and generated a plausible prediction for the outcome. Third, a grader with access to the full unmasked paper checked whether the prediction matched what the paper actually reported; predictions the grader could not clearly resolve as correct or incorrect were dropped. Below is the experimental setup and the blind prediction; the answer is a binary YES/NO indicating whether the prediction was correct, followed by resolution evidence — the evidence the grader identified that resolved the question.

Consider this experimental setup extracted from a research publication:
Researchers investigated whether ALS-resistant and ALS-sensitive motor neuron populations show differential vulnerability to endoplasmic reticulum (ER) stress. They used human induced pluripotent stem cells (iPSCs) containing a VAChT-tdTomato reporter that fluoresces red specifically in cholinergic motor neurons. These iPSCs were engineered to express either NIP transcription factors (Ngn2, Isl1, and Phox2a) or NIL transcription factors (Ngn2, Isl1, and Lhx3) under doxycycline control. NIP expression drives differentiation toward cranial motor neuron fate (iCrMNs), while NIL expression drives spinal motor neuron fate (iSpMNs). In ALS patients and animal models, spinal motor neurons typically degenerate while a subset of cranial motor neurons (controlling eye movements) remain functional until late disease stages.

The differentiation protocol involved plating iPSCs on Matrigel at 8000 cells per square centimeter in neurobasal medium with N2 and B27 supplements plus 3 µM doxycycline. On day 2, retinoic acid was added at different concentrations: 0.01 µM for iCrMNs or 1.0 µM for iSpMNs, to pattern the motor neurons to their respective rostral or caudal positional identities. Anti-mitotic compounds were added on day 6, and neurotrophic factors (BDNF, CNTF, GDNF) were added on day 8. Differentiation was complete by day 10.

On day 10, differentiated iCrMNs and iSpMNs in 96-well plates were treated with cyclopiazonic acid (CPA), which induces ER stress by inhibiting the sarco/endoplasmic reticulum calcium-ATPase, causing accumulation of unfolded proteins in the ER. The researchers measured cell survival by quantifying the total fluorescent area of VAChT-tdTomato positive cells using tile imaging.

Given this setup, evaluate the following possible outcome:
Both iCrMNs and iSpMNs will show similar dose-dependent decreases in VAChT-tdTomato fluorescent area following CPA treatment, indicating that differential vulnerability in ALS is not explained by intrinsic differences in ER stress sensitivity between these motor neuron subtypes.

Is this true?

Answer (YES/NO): NO